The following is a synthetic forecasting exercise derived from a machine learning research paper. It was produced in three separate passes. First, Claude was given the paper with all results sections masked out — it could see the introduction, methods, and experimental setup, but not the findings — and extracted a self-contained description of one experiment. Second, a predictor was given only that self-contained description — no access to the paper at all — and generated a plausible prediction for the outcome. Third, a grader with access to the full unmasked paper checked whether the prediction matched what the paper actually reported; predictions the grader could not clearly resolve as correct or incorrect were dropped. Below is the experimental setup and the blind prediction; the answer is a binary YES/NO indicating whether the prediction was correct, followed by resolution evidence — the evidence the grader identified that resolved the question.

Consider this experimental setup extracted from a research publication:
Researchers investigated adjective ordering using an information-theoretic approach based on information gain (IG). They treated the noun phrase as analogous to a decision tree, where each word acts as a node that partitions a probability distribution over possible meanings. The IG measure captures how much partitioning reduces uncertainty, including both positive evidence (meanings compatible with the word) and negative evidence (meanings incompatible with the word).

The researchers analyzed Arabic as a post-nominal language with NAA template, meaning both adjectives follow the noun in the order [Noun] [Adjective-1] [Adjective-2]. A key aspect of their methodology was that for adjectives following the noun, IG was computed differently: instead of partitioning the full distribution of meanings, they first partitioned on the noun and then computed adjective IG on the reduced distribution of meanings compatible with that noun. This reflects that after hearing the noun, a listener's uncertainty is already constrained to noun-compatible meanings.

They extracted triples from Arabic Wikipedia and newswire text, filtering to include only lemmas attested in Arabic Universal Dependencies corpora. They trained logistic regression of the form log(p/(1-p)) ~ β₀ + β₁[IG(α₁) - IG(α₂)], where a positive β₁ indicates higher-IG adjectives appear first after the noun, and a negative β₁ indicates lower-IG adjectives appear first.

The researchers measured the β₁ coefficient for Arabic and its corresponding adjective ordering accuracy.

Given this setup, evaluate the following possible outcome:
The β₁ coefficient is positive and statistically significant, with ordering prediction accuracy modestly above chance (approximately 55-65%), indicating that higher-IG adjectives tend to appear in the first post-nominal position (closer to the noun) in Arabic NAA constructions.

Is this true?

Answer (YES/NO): NO